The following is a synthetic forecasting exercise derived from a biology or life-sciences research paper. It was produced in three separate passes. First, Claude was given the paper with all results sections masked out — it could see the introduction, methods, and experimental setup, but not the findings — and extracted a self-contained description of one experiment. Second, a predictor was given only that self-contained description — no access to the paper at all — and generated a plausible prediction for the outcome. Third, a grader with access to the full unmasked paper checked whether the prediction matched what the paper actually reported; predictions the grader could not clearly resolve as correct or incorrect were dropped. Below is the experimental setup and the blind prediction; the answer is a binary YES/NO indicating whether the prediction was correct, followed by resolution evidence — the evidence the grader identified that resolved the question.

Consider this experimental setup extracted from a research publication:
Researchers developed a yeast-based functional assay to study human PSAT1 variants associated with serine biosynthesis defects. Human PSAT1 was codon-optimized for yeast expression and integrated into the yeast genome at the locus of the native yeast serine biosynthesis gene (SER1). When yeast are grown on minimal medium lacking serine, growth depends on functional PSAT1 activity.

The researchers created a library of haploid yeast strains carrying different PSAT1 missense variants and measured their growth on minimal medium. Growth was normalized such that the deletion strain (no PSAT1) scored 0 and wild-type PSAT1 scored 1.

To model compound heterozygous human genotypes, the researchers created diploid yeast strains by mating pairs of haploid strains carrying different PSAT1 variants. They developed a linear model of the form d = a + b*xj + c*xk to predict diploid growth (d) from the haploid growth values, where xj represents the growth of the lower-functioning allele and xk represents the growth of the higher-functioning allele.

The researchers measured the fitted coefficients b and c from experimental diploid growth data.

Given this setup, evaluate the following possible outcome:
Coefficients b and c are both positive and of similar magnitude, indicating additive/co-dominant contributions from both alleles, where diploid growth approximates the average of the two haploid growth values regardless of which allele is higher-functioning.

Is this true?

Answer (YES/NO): NO